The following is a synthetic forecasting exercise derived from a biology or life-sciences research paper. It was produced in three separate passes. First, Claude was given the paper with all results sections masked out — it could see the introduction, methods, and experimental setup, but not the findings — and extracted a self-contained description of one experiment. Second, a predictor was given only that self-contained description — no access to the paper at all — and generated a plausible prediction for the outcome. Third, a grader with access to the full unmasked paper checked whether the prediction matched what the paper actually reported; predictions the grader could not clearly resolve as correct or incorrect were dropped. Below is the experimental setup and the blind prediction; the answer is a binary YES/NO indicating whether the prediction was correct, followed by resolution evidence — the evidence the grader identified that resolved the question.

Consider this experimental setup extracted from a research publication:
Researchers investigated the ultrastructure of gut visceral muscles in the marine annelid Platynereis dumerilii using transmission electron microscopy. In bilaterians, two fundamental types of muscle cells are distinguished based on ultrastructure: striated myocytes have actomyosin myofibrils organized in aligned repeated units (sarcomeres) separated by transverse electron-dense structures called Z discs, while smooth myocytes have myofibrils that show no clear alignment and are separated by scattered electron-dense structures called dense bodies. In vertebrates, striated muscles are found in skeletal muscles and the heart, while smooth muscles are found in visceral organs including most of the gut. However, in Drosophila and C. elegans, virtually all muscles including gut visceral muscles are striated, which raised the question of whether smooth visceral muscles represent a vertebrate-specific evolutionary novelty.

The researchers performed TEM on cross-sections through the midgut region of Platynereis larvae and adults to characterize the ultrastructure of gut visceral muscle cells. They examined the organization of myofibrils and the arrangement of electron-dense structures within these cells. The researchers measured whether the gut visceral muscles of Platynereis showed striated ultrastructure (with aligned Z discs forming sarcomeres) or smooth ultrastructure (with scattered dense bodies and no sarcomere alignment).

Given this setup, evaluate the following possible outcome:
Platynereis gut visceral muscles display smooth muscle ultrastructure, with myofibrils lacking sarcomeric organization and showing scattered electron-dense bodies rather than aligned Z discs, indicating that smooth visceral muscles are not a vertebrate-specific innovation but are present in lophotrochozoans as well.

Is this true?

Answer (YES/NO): YES